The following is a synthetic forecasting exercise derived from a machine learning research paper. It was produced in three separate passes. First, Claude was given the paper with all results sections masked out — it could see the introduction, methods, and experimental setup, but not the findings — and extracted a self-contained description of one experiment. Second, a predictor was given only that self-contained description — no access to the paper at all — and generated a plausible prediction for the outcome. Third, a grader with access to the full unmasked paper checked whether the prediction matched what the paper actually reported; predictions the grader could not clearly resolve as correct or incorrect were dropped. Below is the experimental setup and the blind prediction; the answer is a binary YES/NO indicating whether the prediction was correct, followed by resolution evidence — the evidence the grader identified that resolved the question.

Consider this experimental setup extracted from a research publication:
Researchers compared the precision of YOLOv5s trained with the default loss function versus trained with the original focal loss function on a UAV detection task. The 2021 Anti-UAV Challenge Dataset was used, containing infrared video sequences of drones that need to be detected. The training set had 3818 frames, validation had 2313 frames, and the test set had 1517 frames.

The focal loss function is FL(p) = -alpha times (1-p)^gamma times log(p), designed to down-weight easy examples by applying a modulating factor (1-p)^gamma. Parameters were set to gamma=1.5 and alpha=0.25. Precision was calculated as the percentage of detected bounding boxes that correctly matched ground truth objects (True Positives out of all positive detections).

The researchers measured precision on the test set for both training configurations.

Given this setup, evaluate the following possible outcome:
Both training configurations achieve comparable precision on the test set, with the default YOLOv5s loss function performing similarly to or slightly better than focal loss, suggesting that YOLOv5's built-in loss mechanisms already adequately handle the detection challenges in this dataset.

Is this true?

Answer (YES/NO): NO